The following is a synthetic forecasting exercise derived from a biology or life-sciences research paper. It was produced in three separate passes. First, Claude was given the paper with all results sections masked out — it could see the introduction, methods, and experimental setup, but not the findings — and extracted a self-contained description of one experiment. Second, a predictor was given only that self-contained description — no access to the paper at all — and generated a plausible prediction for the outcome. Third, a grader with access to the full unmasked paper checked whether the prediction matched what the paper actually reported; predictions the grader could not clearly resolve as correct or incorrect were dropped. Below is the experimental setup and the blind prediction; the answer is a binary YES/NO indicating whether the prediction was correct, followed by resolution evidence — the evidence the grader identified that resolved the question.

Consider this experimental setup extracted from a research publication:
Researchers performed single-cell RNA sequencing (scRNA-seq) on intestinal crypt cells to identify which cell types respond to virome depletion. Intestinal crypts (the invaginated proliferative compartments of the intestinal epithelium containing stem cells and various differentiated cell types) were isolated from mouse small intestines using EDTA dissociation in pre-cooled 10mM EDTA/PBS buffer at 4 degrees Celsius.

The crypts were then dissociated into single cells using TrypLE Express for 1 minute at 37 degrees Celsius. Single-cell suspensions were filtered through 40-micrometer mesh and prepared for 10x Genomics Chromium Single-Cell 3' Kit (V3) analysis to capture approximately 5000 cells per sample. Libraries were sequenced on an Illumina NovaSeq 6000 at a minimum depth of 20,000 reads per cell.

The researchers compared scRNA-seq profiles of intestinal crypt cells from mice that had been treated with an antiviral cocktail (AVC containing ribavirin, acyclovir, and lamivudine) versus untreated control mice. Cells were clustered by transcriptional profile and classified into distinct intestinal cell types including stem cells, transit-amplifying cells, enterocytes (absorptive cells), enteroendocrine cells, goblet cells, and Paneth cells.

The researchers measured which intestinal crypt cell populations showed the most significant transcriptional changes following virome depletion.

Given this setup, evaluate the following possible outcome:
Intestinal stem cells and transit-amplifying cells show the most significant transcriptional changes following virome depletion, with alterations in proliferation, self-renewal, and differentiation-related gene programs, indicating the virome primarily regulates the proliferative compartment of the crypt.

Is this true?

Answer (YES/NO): NO